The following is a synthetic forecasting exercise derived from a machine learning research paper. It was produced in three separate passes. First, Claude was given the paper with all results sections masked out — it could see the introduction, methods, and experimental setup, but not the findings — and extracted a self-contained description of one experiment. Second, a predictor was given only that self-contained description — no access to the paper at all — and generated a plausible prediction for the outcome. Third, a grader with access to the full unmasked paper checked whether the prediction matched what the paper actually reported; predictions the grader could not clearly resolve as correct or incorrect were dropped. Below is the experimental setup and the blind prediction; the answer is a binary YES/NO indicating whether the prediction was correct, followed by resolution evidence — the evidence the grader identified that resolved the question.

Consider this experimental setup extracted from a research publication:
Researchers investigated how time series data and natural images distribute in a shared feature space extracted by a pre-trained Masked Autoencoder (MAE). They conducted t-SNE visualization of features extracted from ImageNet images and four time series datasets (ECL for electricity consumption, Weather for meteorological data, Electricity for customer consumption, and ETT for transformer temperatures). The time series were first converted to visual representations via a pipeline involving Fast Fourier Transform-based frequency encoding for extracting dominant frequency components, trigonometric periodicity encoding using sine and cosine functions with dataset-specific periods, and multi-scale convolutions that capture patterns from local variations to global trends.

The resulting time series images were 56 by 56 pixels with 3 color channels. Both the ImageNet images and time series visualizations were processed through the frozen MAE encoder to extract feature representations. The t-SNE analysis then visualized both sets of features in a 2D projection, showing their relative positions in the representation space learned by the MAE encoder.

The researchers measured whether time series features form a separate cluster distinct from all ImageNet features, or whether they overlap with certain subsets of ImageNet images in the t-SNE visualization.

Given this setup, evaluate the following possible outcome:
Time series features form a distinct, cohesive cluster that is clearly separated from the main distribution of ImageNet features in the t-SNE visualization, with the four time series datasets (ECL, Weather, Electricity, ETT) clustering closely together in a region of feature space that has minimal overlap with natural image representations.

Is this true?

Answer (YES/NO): NO